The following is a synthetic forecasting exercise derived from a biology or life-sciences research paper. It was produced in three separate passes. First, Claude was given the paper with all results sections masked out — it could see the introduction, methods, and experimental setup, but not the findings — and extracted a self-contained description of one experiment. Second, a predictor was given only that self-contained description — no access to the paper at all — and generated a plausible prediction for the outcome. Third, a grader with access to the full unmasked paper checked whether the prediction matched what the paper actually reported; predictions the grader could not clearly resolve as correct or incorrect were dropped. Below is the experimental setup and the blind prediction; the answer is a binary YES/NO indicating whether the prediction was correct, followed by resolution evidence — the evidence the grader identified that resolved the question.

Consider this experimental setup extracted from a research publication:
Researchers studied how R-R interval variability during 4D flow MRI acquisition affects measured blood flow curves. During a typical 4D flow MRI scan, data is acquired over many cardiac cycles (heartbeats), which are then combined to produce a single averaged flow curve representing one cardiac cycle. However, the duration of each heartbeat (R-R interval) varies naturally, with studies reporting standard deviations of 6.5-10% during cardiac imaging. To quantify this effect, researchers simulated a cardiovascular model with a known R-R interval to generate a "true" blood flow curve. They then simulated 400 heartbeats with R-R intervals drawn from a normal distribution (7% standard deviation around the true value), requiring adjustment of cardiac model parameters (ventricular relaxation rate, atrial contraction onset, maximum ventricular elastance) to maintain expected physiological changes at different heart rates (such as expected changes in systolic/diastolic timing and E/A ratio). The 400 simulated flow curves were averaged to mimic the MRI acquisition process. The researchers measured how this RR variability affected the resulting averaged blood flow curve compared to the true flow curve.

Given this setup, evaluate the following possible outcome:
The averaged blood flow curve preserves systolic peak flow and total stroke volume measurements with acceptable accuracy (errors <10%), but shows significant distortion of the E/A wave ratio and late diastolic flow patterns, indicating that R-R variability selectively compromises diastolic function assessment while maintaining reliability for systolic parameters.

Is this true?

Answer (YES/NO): YES